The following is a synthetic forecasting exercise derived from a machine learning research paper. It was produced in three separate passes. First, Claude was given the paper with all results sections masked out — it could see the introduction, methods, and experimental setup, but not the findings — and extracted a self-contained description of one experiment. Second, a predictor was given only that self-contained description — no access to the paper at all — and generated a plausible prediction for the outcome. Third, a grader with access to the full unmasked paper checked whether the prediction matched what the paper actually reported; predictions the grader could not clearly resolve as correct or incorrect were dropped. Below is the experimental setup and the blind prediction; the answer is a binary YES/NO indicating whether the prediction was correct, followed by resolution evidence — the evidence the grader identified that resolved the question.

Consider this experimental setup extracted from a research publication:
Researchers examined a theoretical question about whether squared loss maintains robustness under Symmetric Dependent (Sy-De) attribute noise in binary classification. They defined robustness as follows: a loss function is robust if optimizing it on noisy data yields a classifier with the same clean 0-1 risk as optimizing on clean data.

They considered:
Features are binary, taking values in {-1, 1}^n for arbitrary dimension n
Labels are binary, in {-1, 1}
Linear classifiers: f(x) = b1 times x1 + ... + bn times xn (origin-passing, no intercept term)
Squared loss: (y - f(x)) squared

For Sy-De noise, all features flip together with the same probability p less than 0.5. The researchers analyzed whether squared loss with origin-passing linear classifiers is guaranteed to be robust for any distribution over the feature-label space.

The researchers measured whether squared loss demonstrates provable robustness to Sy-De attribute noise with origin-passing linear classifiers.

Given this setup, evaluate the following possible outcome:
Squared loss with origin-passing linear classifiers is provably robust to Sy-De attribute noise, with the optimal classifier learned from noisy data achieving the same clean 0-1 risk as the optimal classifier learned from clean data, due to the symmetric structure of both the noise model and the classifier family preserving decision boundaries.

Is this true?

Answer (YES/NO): YES